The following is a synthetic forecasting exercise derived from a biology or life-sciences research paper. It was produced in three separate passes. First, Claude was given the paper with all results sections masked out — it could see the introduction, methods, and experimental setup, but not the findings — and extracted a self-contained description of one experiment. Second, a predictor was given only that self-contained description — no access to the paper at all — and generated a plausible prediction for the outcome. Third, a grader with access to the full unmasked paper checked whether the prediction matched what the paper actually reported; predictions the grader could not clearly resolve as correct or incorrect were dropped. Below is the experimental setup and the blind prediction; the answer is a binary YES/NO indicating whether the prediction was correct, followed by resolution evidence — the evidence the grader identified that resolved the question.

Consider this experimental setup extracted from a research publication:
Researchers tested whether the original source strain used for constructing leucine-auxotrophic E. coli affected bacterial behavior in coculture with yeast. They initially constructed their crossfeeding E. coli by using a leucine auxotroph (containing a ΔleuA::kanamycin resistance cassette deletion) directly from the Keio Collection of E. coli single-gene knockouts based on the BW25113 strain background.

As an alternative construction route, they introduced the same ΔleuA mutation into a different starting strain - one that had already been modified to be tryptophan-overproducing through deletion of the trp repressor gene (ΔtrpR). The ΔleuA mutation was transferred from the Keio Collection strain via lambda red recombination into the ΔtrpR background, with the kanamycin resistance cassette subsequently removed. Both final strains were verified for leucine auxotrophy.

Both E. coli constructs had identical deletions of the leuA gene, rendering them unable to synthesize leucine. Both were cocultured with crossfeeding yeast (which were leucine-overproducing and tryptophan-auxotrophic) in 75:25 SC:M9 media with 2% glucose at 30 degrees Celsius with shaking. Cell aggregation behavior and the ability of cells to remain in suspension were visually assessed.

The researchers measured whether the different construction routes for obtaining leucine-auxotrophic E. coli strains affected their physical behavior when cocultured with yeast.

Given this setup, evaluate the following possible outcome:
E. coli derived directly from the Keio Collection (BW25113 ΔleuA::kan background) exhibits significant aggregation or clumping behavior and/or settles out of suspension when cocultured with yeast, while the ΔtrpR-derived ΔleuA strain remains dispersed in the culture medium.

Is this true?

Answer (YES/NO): YES